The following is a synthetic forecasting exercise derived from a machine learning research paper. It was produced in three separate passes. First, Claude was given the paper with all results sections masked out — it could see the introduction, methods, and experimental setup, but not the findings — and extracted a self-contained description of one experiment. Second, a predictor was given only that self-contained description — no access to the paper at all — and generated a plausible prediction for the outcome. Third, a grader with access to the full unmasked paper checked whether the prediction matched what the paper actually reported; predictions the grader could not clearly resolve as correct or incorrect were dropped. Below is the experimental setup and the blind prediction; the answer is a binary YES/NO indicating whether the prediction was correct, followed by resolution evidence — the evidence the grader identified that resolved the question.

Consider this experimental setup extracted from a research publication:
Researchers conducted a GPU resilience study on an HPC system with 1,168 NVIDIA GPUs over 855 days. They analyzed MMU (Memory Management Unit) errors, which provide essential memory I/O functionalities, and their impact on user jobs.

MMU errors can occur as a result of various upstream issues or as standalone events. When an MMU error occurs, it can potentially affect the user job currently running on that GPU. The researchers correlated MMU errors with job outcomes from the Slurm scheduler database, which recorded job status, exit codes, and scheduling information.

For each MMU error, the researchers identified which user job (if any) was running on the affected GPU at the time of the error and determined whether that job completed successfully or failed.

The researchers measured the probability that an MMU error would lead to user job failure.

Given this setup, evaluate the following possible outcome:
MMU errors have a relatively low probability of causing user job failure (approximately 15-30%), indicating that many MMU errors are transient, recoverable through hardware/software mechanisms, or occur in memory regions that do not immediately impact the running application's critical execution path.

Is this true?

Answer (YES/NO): NO